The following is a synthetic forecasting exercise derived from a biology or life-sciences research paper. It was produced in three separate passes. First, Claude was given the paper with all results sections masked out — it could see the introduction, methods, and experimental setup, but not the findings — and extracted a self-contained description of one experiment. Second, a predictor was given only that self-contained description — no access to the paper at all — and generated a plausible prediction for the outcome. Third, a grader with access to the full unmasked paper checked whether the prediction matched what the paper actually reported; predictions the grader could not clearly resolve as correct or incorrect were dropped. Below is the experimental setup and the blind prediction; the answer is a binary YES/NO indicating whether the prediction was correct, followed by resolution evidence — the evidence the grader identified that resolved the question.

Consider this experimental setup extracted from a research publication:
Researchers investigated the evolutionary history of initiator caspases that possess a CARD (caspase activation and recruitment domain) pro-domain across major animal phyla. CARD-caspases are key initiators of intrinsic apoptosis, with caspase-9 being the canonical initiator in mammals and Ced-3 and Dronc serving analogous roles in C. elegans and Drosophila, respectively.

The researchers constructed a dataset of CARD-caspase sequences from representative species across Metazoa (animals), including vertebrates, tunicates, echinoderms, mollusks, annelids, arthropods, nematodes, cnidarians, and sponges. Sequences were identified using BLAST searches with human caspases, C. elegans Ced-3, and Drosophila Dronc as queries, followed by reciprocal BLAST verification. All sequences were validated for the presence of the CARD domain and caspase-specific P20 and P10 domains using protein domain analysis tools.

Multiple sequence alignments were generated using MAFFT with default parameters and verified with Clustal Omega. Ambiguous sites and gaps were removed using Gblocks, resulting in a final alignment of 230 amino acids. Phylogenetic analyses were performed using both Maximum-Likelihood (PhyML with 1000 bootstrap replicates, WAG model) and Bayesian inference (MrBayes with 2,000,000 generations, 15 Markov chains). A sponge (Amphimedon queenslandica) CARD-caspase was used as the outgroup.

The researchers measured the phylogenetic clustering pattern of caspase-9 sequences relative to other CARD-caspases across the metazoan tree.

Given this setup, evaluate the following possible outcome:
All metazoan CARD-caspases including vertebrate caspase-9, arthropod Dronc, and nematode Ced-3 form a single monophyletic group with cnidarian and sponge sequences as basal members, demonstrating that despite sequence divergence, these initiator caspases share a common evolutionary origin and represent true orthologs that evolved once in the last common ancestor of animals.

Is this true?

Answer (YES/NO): NO